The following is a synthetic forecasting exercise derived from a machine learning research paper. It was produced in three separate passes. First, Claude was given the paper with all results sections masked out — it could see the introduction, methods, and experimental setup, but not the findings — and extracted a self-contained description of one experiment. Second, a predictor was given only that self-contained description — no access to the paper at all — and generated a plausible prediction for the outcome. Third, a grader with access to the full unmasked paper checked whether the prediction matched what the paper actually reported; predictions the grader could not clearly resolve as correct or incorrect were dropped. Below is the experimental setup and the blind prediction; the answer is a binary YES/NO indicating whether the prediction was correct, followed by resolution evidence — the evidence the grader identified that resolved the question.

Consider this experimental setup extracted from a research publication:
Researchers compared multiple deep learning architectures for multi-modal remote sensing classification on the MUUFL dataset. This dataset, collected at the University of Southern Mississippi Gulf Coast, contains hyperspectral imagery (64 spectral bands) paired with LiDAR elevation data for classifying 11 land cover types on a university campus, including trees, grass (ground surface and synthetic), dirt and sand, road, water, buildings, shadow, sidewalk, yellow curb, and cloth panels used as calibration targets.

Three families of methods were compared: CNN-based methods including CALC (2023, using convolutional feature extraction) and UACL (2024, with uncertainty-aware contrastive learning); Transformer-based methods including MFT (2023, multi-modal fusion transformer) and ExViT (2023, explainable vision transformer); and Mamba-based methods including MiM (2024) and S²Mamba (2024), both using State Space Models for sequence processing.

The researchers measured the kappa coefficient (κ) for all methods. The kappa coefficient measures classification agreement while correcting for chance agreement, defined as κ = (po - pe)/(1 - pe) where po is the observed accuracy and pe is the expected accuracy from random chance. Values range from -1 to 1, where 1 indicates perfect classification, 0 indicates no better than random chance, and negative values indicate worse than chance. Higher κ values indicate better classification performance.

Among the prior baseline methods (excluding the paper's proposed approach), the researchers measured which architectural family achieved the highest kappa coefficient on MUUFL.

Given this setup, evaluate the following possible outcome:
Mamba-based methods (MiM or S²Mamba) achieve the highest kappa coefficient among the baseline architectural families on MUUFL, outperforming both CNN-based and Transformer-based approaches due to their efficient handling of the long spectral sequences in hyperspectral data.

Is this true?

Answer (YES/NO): NO